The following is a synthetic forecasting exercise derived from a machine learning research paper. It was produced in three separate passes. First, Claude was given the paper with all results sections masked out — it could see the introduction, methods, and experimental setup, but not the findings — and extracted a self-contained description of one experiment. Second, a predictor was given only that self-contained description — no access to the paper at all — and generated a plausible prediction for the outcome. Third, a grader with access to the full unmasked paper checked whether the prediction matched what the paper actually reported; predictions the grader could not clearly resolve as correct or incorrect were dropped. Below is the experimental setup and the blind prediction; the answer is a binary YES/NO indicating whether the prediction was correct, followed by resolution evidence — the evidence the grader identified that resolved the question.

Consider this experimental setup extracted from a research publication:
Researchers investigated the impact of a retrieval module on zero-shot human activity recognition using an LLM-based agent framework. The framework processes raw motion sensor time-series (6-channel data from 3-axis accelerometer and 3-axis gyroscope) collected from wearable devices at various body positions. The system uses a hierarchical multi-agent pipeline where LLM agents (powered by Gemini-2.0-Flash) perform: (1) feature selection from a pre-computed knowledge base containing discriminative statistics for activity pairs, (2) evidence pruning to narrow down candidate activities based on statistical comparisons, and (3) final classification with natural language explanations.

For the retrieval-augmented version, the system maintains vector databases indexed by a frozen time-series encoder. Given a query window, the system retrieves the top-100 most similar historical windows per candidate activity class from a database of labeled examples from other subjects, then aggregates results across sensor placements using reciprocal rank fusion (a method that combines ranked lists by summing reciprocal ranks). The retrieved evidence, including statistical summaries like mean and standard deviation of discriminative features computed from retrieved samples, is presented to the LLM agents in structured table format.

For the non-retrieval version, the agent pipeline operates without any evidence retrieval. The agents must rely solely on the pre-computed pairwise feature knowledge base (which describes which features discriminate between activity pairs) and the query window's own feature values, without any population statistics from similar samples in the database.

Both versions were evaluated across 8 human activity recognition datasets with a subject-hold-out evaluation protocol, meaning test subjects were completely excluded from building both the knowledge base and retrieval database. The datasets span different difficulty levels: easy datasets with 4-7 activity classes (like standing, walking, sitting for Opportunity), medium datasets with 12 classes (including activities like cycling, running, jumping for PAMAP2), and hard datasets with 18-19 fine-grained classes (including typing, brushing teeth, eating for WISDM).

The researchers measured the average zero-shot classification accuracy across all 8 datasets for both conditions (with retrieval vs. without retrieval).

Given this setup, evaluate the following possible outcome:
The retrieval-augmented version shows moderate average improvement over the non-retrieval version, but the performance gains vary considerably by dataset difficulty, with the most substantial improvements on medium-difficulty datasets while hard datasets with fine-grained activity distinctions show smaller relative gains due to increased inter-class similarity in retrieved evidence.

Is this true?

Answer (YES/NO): NO